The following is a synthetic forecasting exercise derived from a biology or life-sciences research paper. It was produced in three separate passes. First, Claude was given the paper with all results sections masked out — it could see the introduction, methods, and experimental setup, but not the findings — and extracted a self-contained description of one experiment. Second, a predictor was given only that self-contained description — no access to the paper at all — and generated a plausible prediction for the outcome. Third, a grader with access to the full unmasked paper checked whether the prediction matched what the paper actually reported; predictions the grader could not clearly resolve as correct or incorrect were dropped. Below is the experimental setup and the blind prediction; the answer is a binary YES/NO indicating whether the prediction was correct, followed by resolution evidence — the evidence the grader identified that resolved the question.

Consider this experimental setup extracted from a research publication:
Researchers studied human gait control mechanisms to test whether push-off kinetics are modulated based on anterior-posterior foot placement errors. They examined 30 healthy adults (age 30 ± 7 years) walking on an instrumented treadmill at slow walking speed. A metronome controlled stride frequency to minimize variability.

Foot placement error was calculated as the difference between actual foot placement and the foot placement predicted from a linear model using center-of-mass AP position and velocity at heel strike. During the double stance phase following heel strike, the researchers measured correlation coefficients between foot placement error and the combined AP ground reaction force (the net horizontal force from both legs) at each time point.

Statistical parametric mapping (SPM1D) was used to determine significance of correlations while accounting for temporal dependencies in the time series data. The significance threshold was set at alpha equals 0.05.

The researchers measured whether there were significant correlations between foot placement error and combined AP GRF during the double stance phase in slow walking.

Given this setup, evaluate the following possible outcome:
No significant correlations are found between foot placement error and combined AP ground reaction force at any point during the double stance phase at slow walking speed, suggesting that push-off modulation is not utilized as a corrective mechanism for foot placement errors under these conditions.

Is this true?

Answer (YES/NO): NO